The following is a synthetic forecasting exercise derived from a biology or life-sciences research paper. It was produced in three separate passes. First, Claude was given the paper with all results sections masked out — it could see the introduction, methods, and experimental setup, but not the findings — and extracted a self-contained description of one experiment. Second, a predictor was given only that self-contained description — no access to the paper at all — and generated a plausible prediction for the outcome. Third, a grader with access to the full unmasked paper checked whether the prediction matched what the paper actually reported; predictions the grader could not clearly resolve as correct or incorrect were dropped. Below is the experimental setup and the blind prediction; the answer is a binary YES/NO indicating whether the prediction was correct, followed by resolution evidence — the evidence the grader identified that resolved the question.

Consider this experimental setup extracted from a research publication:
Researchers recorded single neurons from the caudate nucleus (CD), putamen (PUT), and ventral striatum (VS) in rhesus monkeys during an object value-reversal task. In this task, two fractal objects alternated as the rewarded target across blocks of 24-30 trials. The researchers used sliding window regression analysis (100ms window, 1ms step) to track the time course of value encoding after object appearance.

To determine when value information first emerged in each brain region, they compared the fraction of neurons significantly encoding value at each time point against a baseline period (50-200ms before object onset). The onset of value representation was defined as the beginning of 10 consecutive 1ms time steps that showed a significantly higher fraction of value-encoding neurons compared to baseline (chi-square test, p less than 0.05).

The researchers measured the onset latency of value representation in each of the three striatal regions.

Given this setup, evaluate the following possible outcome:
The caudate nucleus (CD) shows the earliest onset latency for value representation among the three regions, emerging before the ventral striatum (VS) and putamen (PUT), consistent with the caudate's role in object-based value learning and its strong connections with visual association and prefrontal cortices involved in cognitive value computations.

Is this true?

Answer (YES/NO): NO